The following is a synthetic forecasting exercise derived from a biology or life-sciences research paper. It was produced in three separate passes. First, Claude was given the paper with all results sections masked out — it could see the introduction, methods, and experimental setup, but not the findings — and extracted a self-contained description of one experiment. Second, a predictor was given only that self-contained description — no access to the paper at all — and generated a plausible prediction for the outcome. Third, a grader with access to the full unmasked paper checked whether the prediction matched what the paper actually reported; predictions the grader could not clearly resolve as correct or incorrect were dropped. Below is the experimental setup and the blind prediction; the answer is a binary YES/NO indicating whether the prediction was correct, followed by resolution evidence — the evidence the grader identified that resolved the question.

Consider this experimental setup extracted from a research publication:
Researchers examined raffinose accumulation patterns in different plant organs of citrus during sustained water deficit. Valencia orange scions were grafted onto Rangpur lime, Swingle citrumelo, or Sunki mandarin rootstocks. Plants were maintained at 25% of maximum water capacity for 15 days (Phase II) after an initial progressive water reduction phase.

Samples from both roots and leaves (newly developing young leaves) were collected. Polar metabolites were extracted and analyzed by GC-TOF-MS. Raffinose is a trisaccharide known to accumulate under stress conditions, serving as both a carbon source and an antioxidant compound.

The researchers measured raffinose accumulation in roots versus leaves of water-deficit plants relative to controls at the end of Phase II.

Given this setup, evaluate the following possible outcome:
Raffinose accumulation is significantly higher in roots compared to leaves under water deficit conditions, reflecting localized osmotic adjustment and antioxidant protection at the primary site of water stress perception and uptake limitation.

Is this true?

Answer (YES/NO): NO